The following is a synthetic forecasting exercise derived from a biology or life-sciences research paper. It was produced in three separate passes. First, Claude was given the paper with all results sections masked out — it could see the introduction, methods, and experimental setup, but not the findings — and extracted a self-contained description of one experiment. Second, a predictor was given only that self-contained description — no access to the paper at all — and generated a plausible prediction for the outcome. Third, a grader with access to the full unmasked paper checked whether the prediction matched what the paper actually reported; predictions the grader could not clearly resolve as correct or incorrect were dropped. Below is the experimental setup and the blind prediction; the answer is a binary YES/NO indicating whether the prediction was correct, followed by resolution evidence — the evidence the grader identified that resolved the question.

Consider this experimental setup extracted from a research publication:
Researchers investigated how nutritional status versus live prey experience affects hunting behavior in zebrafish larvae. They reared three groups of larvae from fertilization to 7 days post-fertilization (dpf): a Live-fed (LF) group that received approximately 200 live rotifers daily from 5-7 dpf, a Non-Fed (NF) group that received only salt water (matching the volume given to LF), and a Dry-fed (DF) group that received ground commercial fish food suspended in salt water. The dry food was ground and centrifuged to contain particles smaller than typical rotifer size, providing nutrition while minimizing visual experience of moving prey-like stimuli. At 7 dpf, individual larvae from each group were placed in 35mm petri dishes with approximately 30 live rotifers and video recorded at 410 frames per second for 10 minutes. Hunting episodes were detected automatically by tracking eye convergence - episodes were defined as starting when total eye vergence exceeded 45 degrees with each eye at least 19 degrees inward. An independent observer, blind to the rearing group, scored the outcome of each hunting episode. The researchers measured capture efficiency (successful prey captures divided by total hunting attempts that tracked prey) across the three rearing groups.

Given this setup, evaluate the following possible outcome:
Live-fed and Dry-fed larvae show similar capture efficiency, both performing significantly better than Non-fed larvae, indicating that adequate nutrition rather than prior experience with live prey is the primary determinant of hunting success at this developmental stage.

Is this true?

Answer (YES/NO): NO